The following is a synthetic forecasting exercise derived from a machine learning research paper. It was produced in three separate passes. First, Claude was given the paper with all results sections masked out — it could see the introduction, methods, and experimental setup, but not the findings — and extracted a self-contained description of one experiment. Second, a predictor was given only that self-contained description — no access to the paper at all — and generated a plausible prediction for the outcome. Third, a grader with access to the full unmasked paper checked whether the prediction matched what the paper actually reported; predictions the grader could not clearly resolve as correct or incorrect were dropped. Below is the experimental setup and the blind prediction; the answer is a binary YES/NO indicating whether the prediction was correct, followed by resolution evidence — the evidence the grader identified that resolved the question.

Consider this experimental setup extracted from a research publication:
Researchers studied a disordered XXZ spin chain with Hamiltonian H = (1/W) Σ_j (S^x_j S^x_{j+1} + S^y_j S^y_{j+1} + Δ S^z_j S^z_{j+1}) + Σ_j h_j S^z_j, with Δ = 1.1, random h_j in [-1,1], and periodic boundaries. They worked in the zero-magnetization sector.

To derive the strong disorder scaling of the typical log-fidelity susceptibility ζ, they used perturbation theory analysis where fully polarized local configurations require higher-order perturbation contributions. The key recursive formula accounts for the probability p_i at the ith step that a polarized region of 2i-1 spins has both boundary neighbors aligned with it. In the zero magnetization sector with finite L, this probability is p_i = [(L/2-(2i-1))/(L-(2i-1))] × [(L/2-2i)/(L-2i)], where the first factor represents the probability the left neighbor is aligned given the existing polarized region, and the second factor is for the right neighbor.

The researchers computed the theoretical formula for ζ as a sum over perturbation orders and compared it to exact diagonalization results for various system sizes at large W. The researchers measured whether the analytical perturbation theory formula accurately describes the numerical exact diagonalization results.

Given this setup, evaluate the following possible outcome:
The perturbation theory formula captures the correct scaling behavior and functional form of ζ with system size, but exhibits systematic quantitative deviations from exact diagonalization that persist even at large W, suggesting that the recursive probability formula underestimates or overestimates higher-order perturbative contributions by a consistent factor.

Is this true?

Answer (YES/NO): NO